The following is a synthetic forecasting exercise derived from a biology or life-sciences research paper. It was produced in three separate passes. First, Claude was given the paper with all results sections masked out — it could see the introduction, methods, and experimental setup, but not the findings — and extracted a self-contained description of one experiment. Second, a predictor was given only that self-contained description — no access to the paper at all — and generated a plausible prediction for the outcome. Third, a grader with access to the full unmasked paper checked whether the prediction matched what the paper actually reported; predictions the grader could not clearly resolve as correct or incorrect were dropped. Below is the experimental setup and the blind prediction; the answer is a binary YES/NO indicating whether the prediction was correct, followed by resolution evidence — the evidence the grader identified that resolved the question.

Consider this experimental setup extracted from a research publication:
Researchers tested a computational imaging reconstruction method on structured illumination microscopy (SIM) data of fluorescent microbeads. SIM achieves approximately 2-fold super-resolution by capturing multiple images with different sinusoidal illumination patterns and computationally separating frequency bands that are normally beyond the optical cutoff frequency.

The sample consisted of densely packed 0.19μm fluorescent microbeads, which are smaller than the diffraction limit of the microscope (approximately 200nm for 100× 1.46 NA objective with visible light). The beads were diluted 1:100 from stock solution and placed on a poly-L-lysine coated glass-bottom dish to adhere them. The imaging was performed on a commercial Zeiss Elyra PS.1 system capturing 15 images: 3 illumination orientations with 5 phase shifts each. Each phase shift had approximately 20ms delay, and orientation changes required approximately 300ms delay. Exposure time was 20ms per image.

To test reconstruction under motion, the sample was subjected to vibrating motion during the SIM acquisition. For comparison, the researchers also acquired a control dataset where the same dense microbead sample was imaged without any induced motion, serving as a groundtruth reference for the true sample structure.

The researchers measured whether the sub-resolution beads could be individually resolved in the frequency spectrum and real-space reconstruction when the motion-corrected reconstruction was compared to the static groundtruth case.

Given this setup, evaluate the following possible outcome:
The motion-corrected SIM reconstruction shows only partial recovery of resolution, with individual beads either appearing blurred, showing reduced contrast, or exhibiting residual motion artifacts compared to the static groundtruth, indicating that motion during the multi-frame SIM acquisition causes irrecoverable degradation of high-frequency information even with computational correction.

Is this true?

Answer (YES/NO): NO